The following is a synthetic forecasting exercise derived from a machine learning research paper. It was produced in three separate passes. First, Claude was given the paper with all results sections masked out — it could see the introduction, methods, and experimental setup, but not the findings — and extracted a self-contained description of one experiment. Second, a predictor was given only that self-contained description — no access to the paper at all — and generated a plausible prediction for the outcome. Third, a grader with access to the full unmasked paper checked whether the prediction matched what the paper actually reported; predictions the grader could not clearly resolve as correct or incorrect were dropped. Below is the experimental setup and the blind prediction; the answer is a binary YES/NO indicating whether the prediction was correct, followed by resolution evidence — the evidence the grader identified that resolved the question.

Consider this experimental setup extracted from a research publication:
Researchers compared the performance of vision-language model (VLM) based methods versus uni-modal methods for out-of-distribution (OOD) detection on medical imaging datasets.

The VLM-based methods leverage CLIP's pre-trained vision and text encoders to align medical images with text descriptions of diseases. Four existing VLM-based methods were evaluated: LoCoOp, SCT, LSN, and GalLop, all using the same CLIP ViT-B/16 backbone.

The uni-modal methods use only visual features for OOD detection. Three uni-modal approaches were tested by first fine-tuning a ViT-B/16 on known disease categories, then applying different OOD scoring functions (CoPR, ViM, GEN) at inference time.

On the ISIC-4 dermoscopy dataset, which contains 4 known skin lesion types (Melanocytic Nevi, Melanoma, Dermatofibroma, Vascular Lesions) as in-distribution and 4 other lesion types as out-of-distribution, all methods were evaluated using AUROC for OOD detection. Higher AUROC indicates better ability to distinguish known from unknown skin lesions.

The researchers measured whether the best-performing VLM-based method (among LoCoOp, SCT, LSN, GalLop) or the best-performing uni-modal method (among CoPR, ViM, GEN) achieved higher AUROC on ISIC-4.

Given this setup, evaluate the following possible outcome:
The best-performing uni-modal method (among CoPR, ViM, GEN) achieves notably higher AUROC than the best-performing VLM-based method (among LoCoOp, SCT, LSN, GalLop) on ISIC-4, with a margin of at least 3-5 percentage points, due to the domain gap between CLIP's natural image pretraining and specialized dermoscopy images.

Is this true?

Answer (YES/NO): NO